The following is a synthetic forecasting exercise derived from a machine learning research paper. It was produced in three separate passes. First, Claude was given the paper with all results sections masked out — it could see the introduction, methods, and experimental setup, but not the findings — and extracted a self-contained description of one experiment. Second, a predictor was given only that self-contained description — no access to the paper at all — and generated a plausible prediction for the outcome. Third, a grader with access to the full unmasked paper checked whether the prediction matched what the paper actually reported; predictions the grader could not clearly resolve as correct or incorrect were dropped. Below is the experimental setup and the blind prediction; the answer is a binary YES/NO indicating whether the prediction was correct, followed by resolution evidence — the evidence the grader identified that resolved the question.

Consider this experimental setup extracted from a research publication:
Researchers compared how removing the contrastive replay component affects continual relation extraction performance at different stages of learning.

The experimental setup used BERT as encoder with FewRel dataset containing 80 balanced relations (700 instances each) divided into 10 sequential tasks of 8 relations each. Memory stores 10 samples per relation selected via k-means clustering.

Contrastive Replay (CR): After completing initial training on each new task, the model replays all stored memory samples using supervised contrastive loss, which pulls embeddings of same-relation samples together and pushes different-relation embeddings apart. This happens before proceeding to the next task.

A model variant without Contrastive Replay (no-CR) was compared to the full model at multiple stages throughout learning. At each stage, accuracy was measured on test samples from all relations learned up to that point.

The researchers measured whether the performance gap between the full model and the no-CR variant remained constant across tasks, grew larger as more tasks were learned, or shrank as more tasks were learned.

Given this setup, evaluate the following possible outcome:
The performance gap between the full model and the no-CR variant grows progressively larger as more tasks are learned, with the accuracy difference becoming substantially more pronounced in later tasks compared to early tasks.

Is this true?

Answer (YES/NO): NO